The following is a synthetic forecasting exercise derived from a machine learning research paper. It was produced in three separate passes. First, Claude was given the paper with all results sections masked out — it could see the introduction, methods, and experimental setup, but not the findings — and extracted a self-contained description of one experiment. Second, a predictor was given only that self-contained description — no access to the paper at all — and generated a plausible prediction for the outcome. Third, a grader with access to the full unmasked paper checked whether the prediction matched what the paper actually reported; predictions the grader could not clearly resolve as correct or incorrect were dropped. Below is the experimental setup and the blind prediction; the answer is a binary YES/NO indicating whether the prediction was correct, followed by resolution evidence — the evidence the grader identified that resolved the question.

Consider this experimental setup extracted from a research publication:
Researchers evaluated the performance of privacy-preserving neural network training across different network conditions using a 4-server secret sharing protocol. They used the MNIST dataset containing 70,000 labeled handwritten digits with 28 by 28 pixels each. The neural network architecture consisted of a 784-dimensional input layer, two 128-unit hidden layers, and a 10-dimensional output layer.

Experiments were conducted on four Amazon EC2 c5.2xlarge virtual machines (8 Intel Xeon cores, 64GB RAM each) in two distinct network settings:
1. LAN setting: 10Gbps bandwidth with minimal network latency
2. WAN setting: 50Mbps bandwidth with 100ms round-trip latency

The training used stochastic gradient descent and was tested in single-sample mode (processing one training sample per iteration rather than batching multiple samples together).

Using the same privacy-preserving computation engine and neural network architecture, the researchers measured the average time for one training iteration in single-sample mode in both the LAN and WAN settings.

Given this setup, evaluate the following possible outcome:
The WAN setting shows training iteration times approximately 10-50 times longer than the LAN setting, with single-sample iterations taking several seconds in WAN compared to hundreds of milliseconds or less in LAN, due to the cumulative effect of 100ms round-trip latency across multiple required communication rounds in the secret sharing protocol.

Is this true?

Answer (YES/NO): NO